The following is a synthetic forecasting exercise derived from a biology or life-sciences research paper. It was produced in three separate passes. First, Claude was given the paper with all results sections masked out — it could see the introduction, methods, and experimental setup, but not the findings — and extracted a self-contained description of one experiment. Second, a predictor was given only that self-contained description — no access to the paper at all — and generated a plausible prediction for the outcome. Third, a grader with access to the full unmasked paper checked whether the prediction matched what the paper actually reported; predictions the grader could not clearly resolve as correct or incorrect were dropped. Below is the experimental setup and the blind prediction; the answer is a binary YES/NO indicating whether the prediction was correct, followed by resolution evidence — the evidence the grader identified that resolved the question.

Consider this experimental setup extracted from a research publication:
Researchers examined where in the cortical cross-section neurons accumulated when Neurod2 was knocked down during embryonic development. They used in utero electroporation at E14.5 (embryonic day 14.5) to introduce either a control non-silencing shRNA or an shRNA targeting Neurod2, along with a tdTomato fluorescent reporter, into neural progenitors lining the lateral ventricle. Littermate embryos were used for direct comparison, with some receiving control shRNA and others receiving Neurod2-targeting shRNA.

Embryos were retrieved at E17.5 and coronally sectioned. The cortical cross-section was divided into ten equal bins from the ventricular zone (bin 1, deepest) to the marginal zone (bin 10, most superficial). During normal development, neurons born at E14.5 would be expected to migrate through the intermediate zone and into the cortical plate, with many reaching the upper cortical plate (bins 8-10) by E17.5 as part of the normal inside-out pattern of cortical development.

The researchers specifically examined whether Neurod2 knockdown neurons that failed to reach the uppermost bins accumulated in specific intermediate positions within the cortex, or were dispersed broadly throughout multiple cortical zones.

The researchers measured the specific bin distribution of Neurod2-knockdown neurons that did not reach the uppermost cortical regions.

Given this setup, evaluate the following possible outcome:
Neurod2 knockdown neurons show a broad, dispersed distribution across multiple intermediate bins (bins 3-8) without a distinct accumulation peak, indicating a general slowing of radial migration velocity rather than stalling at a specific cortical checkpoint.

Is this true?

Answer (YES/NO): NO